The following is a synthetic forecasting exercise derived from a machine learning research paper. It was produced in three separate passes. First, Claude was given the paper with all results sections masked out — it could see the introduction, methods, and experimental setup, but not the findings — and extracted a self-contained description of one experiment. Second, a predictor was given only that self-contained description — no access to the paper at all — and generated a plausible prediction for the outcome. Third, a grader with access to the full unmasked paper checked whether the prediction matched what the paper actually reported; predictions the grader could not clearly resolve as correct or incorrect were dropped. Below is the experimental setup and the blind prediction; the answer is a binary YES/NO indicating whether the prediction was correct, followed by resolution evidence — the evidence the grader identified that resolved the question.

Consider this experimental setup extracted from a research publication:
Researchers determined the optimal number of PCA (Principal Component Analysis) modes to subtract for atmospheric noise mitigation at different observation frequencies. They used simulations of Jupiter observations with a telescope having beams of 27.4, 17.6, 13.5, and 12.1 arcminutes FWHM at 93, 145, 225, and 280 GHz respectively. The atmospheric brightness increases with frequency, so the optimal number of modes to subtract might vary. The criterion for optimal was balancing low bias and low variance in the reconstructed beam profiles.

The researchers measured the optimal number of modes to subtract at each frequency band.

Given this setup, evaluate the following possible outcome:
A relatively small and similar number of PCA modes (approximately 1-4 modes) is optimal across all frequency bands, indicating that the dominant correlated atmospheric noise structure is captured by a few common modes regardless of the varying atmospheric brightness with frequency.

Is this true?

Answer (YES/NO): NO